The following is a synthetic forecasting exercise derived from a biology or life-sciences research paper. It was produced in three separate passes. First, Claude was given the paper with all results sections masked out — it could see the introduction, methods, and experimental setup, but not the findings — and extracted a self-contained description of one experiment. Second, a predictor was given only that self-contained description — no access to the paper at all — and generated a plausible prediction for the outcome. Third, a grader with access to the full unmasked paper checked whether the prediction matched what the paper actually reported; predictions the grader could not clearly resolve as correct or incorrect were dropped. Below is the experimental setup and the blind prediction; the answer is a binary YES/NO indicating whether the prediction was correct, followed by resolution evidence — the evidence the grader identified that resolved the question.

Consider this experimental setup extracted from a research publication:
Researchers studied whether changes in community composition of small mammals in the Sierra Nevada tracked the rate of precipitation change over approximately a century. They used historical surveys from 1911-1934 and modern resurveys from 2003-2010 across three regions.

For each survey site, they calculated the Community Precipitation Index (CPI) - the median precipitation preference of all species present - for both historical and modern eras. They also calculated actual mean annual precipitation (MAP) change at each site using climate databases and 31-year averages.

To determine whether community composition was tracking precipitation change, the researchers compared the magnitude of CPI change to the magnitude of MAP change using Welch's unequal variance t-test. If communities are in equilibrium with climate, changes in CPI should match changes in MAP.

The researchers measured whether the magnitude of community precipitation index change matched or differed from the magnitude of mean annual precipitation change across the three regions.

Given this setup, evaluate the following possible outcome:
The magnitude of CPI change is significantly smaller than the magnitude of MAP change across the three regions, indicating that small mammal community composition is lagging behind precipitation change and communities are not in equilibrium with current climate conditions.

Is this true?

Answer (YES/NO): NO